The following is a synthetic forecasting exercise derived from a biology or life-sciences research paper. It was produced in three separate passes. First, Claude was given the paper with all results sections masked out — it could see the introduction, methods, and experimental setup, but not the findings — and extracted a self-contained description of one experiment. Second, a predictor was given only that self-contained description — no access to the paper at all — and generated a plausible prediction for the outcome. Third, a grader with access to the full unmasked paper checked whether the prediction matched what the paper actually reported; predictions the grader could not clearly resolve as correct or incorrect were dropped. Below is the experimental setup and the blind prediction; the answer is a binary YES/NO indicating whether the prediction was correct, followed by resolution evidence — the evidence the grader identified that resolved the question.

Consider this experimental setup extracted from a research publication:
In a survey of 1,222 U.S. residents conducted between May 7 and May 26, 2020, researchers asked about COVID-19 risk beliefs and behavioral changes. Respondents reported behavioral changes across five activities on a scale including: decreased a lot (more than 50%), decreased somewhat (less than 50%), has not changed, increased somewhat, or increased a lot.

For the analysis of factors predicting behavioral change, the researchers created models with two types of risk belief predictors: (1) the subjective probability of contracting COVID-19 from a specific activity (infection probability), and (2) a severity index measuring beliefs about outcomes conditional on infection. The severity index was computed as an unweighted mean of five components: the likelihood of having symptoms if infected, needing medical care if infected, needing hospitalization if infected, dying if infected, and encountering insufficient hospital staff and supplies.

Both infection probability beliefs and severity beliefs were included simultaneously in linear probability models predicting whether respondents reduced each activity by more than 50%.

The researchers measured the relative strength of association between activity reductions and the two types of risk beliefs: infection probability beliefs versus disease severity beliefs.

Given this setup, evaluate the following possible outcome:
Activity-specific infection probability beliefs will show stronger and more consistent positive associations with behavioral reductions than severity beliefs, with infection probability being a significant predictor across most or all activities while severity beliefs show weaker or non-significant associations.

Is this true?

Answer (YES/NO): NO